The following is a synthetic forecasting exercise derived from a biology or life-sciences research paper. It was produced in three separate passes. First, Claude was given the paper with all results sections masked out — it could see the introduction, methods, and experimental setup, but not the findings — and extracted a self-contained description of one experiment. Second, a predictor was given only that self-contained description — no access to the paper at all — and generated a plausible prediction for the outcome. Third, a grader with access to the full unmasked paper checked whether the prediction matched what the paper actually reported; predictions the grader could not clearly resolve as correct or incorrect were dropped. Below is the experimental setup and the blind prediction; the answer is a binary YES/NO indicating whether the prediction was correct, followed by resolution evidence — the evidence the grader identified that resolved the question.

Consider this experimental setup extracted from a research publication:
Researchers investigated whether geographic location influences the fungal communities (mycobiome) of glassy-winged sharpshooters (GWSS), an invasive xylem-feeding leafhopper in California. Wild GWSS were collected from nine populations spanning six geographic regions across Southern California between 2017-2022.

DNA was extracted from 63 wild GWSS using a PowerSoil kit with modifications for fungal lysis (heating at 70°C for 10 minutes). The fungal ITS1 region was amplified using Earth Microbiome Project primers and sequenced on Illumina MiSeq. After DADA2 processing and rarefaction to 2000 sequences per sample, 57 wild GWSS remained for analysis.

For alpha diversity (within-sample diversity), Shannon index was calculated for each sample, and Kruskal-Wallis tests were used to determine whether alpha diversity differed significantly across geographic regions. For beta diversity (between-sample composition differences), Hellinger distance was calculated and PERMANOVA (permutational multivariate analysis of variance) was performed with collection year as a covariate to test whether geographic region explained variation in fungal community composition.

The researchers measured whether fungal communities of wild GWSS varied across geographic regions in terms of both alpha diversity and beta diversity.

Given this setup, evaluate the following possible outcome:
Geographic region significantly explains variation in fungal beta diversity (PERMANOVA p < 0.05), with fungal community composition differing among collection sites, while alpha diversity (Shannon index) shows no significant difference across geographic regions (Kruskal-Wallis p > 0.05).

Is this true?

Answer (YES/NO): YES